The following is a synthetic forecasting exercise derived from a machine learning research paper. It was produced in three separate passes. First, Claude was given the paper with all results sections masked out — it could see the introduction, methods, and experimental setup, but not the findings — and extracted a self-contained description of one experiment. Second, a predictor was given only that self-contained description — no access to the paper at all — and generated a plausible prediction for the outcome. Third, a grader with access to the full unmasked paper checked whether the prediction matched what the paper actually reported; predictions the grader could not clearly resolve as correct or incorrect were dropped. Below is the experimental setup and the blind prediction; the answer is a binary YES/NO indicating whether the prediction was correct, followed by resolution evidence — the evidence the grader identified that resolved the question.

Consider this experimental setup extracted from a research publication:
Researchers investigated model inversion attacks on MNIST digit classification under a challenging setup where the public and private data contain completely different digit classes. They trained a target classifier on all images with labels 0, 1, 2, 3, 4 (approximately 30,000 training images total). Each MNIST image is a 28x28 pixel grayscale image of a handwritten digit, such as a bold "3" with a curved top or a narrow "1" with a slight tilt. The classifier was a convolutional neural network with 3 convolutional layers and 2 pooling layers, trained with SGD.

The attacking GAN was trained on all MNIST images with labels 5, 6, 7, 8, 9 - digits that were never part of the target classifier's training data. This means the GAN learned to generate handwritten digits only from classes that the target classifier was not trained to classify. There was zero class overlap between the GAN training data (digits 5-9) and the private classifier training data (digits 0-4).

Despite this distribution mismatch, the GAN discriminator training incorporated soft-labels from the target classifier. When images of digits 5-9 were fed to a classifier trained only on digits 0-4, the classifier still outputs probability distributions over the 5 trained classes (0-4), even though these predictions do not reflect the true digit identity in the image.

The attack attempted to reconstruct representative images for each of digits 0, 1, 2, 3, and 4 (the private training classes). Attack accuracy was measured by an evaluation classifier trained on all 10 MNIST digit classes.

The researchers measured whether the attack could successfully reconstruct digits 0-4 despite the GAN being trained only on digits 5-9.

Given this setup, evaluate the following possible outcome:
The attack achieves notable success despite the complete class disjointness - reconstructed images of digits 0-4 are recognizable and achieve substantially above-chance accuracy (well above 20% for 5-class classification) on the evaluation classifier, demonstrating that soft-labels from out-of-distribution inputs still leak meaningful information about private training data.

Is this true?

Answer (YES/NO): YES